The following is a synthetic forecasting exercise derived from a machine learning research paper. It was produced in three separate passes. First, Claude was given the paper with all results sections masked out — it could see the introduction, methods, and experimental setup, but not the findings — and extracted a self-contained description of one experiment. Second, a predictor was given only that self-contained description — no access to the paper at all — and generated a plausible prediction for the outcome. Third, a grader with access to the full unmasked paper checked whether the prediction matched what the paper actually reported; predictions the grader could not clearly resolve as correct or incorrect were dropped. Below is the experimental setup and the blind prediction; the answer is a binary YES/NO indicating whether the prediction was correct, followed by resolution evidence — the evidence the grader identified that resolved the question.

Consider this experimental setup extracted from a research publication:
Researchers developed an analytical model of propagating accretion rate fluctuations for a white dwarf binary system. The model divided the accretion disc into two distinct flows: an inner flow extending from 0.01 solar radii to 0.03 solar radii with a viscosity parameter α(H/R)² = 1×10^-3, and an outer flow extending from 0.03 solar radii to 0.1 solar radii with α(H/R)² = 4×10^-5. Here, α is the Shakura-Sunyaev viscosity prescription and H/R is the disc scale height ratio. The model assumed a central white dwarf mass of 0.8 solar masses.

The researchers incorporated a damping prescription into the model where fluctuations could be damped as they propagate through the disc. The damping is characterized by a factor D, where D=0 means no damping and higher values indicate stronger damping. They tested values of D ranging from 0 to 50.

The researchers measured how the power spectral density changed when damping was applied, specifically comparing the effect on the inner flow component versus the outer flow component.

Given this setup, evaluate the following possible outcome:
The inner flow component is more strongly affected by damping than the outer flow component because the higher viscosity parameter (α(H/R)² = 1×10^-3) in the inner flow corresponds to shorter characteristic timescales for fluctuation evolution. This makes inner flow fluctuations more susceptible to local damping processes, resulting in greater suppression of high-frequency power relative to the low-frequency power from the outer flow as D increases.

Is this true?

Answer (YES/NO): YES